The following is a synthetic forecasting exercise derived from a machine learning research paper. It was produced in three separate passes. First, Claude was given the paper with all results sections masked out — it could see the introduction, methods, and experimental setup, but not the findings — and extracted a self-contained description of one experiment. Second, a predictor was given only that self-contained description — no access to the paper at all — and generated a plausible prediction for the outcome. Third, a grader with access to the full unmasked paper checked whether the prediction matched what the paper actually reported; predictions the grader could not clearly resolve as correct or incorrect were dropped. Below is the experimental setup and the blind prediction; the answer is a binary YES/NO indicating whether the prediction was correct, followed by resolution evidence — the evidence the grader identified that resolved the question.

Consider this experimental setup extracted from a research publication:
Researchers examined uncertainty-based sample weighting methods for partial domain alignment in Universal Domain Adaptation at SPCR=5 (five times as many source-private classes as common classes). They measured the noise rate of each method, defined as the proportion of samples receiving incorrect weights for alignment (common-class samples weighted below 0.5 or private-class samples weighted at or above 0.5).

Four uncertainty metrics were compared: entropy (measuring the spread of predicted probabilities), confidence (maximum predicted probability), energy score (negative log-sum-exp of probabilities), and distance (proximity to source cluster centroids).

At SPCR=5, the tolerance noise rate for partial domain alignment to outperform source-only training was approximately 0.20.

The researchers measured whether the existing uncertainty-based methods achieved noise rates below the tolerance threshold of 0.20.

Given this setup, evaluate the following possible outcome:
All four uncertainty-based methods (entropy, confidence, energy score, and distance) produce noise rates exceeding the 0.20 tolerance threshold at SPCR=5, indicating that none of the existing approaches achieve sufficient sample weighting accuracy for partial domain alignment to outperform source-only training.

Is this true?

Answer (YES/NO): YES